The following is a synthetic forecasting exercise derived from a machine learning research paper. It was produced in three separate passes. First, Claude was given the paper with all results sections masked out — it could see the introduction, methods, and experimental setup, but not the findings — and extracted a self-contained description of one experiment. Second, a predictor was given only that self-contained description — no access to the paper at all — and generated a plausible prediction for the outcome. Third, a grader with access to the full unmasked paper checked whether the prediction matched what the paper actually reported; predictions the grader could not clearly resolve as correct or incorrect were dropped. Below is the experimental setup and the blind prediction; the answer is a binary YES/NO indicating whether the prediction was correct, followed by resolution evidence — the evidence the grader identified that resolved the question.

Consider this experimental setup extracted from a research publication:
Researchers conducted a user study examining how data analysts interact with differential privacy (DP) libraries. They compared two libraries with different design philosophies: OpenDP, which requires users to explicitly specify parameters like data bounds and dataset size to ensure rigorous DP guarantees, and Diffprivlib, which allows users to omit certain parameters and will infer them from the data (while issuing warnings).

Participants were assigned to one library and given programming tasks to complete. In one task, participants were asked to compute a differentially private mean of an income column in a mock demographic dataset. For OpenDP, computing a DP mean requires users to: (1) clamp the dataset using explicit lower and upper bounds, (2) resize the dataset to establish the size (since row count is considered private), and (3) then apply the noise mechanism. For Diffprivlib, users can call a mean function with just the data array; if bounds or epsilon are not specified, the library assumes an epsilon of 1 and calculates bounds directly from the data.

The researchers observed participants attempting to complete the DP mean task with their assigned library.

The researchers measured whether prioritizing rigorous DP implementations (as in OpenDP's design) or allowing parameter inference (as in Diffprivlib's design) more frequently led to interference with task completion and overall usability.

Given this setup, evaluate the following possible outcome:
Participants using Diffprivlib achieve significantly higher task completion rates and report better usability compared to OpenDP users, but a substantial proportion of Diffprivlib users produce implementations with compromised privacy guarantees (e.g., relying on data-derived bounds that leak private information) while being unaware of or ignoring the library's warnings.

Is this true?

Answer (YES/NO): YES